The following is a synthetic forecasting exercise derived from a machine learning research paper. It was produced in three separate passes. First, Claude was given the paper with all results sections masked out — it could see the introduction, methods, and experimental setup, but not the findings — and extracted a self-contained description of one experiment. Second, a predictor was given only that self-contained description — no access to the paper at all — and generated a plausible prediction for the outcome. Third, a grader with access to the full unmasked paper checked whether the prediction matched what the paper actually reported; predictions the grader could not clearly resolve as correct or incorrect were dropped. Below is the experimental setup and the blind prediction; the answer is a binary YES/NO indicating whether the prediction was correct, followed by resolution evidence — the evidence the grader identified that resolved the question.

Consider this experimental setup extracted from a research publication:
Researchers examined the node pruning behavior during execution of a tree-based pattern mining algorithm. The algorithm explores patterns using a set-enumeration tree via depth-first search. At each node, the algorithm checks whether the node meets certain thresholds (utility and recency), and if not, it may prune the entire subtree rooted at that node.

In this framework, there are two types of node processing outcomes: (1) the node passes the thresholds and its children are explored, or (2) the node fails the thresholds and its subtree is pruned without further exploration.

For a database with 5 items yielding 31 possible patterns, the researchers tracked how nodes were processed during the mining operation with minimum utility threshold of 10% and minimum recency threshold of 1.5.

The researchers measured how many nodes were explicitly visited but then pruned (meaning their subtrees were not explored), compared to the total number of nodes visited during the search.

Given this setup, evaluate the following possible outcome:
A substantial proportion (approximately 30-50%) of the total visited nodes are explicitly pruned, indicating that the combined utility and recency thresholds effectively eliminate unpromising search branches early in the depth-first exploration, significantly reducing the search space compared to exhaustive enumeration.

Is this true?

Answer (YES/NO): YES